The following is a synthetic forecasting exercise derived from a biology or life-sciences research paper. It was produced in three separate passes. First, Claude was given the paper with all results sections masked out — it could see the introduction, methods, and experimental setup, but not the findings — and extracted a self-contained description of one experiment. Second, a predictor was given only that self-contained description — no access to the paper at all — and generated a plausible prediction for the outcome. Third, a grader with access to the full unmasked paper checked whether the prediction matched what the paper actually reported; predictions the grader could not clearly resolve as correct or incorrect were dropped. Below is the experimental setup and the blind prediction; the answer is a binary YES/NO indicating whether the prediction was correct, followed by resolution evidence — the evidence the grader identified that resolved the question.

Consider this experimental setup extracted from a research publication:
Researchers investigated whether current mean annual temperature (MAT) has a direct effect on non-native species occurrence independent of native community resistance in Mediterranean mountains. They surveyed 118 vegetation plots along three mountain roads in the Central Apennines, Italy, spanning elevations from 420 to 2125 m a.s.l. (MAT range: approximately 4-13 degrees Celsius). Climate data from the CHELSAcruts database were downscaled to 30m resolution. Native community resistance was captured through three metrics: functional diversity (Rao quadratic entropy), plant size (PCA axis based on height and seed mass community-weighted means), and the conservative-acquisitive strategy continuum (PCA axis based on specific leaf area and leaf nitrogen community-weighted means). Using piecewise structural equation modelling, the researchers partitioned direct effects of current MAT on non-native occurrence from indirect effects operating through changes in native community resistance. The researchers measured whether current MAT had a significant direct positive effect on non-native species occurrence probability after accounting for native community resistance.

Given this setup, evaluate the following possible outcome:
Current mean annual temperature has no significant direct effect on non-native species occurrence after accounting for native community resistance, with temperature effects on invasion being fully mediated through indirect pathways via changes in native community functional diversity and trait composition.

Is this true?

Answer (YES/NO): NO